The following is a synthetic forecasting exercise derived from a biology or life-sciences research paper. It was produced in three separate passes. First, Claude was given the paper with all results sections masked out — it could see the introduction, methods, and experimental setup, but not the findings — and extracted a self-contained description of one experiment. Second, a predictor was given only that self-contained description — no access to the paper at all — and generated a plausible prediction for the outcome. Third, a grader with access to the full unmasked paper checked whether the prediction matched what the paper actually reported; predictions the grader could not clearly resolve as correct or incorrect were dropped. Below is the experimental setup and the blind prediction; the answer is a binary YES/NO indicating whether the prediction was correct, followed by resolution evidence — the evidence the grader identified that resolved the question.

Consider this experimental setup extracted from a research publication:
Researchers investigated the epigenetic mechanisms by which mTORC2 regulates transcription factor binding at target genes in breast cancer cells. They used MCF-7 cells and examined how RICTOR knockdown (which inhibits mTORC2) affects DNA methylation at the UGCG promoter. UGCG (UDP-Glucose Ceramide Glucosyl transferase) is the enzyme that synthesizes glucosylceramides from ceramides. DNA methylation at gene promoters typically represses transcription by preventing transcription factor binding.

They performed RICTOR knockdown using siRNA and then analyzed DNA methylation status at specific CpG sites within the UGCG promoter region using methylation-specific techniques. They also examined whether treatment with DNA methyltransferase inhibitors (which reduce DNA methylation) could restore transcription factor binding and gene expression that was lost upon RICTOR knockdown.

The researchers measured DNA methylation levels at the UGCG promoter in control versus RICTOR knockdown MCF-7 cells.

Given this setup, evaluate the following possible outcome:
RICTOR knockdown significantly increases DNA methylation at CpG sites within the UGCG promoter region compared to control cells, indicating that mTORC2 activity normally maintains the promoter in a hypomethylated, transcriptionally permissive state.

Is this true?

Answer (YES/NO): YES